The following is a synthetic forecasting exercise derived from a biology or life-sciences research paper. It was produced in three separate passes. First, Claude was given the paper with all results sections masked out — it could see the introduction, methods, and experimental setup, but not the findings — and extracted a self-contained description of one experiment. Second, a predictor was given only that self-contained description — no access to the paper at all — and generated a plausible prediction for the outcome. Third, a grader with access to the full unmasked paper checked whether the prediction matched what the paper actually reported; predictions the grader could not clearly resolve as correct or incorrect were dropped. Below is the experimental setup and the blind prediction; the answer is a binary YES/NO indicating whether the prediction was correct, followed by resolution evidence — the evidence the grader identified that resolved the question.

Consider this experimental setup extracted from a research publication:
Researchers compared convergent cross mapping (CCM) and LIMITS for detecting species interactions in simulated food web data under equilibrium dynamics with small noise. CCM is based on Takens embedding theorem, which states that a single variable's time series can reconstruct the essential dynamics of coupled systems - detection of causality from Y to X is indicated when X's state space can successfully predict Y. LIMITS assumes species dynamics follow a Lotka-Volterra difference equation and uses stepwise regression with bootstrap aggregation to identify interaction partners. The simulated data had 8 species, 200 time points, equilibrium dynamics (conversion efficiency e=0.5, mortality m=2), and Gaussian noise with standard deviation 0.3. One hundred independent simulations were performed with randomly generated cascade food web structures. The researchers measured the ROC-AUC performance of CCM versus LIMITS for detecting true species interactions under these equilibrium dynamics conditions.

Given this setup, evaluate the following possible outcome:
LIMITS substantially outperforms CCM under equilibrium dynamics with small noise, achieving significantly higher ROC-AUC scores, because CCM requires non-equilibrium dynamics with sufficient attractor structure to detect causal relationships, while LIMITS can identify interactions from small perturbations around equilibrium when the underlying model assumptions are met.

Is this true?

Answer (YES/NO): NO